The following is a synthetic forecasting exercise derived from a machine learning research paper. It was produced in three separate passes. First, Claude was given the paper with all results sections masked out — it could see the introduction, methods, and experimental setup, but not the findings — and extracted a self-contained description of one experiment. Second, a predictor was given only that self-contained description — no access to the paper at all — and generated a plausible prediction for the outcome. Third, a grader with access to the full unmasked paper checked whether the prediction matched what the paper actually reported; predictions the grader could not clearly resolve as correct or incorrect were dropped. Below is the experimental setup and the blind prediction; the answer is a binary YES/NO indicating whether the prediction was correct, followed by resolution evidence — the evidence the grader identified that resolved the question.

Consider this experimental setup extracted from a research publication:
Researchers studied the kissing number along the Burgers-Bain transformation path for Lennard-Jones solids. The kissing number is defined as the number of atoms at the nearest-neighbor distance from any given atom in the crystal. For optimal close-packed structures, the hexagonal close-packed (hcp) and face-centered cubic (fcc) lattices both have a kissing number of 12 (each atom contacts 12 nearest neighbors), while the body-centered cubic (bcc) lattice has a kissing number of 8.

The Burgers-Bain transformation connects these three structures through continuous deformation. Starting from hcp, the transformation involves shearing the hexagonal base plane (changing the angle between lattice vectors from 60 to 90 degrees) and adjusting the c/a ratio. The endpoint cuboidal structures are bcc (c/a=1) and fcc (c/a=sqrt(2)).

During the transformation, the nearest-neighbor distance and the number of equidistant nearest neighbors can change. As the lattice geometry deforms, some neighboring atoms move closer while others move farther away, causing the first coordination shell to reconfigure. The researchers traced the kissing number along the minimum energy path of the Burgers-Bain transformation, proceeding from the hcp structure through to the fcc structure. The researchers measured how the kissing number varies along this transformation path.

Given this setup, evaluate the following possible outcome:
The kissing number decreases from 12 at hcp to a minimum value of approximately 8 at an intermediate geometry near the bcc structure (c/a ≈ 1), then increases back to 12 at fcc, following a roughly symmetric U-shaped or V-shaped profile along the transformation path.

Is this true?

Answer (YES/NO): NO